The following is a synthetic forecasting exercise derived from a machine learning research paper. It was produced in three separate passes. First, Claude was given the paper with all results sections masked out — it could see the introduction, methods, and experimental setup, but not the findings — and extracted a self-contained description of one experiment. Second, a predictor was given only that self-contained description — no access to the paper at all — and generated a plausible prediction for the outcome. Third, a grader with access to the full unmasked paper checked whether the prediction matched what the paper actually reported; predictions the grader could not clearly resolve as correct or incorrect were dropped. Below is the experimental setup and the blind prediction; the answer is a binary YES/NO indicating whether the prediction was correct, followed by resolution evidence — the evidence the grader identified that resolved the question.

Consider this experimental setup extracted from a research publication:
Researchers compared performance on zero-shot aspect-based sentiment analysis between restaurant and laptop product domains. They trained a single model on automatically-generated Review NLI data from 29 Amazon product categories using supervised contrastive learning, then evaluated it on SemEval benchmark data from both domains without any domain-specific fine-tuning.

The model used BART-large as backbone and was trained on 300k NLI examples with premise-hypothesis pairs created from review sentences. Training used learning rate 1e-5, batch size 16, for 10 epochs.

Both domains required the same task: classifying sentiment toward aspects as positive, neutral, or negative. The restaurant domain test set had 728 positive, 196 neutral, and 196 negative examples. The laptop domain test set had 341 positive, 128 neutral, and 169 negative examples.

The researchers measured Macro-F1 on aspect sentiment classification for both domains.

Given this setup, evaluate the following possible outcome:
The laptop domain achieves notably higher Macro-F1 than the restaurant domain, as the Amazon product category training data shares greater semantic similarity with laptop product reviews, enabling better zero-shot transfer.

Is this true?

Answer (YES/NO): NO